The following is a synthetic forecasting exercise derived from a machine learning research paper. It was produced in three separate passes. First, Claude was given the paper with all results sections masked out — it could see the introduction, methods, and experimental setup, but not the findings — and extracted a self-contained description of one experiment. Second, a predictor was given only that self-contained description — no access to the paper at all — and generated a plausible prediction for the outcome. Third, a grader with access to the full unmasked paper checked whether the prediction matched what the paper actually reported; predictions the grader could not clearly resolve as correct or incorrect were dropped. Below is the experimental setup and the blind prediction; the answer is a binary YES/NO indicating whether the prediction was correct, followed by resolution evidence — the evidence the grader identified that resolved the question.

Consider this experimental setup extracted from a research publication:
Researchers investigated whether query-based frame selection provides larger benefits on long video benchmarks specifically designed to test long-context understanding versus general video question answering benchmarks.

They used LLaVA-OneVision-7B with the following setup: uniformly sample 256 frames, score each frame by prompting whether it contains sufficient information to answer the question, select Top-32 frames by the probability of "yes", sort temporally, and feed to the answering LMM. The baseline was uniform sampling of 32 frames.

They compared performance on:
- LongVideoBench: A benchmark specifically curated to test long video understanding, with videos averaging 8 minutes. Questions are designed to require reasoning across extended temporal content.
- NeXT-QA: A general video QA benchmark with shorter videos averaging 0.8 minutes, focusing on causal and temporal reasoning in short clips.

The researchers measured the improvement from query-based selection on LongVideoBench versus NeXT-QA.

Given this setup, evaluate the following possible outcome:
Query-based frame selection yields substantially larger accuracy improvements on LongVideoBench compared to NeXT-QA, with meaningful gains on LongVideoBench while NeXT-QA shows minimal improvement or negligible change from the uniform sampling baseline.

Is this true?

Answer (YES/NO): YES